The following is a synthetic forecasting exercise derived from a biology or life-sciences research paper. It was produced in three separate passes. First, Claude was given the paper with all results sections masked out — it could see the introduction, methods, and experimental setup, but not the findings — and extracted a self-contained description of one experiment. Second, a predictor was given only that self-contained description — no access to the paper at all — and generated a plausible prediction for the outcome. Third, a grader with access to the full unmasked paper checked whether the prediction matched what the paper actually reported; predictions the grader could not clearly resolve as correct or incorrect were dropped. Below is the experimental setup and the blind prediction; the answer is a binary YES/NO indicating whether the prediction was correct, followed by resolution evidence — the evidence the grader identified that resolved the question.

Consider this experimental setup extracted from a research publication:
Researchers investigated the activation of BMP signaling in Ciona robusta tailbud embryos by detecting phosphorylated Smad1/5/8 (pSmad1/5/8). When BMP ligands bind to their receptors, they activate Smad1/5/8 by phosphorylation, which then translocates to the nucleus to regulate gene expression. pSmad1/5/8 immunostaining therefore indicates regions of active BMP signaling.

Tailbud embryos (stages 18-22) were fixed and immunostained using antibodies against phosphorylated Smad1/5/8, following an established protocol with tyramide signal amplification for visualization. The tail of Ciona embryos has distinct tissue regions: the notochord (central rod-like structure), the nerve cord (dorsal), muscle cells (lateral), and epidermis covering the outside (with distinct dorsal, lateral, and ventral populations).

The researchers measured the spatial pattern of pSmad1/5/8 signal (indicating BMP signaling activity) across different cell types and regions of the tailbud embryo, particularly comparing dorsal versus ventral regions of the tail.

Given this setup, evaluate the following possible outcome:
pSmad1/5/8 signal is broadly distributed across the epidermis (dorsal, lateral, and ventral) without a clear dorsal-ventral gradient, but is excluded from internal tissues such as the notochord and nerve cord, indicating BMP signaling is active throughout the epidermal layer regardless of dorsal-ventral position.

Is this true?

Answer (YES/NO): NO